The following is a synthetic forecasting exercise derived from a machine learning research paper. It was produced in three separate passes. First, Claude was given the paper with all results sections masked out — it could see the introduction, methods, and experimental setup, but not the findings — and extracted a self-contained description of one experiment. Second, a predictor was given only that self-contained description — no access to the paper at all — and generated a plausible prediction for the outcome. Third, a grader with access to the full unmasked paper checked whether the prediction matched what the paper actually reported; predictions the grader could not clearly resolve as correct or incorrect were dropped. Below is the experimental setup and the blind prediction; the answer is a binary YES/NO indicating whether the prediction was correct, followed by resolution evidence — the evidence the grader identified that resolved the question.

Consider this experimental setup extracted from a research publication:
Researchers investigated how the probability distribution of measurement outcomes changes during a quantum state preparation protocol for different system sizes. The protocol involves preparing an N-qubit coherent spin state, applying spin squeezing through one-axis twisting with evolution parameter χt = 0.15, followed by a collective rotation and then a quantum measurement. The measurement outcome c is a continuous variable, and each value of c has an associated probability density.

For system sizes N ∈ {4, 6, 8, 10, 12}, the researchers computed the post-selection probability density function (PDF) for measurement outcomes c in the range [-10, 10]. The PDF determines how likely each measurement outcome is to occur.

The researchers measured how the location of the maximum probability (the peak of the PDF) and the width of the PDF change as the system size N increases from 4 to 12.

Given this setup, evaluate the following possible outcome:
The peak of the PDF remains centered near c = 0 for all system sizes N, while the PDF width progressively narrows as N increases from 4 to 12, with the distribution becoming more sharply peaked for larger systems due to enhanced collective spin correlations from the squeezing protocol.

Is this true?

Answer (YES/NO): NO